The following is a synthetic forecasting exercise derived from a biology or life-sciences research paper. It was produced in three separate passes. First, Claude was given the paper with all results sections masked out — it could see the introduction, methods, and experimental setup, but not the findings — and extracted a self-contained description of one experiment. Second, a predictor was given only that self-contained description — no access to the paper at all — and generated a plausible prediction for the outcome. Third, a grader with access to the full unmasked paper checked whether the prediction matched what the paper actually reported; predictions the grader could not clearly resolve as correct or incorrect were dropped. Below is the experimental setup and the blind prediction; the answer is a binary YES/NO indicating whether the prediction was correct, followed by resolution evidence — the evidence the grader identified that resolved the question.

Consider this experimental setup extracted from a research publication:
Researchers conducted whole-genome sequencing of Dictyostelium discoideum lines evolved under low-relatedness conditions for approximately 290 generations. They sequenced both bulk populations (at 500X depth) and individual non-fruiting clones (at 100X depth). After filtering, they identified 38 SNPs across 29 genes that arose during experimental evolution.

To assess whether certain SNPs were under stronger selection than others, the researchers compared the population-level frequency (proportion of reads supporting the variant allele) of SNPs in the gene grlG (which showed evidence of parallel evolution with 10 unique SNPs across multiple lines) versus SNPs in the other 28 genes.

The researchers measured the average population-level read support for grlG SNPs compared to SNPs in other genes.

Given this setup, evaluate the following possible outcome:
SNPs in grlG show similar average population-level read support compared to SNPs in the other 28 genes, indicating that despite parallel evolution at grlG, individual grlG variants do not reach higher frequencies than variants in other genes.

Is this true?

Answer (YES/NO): NO